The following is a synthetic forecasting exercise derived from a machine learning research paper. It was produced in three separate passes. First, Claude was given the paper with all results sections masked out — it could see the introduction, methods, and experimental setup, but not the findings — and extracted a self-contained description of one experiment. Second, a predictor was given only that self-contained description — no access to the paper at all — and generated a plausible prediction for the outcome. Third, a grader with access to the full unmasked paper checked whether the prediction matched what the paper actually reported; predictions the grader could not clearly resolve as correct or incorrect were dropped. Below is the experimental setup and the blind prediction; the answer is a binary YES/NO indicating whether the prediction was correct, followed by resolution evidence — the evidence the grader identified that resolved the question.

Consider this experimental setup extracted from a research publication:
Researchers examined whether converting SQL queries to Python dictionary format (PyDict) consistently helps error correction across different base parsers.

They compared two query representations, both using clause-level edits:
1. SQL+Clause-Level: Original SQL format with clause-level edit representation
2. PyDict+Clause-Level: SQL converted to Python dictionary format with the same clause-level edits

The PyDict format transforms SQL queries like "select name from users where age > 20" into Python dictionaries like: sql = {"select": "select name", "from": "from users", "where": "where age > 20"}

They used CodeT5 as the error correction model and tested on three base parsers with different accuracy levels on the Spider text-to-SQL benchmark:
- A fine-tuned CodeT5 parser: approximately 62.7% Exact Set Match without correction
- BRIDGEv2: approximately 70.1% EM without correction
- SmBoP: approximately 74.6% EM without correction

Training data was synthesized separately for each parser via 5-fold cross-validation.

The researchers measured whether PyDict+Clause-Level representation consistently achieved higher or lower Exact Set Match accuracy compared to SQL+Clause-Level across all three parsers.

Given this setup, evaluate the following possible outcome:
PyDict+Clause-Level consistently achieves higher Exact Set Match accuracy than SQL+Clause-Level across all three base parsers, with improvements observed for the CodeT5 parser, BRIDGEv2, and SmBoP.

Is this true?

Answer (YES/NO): NO